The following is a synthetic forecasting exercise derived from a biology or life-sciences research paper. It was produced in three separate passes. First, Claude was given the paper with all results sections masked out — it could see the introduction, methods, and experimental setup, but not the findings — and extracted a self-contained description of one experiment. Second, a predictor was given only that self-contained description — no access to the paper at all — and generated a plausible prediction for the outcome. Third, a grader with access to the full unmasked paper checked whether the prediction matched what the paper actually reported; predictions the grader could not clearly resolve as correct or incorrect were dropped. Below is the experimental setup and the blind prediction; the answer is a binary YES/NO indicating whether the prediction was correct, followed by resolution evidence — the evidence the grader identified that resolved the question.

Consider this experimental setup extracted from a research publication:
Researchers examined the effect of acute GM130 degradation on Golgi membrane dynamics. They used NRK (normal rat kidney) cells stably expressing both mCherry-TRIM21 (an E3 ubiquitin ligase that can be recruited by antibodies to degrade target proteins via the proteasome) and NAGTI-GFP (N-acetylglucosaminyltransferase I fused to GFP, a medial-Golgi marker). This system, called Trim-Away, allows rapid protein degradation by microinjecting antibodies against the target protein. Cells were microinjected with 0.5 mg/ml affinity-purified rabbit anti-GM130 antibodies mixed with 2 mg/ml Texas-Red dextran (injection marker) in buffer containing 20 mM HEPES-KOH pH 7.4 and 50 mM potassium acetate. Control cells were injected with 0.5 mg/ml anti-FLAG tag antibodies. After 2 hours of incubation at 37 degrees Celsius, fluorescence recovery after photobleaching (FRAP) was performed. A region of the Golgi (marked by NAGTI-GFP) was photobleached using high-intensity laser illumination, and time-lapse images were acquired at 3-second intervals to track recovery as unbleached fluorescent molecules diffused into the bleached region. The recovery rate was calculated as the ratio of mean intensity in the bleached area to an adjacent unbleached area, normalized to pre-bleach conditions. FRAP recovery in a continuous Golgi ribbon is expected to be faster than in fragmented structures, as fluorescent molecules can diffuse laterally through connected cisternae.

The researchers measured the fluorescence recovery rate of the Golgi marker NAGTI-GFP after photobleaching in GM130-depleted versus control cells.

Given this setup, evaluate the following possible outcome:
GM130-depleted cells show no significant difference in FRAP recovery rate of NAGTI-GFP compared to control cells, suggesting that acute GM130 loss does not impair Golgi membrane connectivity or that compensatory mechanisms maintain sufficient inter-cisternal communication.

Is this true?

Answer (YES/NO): NO